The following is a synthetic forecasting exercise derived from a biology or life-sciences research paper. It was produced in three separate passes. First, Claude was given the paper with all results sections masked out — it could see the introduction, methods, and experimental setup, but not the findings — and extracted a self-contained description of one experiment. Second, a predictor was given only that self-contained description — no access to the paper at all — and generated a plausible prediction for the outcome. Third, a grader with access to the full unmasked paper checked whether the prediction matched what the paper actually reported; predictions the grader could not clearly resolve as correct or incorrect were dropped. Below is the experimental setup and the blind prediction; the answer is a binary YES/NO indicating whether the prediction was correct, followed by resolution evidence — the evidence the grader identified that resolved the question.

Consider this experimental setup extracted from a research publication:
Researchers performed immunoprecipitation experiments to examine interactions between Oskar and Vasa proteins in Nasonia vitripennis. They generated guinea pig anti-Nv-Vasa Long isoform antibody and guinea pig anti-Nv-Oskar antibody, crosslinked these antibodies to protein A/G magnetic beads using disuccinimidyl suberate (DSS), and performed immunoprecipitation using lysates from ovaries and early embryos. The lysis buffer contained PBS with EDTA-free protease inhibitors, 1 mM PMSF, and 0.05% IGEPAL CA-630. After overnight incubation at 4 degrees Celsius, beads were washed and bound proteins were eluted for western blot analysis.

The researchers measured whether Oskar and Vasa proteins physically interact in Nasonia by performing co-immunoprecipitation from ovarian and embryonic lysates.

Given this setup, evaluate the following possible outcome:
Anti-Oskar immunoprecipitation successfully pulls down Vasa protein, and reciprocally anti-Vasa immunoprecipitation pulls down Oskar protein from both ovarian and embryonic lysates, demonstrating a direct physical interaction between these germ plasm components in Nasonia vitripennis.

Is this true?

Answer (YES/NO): NO